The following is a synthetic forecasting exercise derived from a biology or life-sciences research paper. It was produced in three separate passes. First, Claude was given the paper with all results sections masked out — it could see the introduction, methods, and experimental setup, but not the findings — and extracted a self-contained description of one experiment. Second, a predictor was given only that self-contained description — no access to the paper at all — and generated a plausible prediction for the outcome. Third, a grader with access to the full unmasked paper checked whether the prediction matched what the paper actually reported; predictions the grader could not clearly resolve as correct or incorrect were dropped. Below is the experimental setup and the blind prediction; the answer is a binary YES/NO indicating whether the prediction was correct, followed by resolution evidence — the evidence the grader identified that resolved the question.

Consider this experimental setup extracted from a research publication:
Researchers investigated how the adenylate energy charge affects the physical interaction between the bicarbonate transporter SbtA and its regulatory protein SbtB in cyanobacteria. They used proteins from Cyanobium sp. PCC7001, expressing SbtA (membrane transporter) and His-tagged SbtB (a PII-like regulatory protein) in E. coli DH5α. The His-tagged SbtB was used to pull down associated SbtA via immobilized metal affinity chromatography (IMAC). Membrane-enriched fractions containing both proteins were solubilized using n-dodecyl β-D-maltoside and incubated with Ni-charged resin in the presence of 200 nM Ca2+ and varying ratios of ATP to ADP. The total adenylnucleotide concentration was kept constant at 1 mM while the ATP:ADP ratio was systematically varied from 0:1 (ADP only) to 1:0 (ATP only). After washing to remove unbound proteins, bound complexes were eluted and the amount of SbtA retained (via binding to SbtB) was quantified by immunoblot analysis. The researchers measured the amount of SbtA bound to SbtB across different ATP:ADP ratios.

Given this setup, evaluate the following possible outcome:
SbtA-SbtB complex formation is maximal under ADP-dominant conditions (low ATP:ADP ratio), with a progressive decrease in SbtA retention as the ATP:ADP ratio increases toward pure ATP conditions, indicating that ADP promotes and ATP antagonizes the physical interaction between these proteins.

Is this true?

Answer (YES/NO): YES